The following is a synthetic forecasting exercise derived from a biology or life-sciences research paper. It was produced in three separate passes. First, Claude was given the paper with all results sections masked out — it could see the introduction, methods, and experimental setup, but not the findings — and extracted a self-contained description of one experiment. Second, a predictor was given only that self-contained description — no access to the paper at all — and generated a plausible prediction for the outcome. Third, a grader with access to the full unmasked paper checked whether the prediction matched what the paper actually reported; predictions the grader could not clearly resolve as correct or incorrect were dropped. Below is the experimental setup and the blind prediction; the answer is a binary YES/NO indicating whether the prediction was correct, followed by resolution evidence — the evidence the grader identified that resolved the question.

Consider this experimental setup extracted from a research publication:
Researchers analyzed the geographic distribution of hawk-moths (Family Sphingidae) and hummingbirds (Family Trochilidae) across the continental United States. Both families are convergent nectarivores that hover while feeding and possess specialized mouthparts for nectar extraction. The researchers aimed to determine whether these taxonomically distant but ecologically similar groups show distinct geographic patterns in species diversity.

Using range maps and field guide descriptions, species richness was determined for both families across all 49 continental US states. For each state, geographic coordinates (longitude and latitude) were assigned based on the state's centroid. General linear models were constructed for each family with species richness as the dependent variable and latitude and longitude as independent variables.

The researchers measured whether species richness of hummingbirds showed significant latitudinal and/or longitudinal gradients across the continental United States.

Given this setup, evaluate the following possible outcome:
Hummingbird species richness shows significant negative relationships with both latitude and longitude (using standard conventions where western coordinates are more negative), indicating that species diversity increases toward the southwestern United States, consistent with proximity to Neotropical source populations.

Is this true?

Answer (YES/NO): YES